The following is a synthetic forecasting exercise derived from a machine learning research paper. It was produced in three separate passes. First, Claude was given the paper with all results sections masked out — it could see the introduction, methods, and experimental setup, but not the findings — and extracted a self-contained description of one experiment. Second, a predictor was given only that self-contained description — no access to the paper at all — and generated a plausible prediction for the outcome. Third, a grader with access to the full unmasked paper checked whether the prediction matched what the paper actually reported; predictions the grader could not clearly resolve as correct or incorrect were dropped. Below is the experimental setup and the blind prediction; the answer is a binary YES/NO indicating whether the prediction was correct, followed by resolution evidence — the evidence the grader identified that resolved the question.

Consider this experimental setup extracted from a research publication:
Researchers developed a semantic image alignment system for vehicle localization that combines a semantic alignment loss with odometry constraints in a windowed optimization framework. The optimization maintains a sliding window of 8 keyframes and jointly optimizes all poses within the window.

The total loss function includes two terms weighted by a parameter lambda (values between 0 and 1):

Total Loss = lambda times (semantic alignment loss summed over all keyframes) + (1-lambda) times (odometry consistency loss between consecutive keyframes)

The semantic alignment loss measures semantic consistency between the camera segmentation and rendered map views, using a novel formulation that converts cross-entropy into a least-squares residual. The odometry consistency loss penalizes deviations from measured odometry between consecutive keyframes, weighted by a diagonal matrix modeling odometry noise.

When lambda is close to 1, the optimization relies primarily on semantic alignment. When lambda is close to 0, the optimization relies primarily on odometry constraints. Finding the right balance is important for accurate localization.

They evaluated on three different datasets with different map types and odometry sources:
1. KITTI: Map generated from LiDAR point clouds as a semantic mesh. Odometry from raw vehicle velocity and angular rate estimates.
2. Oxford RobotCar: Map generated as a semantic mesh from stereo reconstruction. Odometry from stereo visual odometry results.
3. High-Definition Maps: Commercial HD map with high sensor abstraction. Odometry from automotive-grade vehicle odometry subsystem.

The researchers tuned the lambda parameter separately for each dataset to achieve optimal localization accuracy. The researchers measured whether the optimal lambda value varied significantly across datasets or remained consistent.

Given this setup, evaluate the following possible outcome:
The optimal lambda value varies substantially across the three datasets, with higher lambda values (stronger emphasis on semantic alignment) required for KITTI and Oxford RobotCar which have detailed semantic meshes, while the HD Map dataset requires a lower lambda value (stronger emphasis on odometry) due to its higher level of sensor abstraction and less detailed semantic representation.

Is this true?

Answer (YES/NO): YES